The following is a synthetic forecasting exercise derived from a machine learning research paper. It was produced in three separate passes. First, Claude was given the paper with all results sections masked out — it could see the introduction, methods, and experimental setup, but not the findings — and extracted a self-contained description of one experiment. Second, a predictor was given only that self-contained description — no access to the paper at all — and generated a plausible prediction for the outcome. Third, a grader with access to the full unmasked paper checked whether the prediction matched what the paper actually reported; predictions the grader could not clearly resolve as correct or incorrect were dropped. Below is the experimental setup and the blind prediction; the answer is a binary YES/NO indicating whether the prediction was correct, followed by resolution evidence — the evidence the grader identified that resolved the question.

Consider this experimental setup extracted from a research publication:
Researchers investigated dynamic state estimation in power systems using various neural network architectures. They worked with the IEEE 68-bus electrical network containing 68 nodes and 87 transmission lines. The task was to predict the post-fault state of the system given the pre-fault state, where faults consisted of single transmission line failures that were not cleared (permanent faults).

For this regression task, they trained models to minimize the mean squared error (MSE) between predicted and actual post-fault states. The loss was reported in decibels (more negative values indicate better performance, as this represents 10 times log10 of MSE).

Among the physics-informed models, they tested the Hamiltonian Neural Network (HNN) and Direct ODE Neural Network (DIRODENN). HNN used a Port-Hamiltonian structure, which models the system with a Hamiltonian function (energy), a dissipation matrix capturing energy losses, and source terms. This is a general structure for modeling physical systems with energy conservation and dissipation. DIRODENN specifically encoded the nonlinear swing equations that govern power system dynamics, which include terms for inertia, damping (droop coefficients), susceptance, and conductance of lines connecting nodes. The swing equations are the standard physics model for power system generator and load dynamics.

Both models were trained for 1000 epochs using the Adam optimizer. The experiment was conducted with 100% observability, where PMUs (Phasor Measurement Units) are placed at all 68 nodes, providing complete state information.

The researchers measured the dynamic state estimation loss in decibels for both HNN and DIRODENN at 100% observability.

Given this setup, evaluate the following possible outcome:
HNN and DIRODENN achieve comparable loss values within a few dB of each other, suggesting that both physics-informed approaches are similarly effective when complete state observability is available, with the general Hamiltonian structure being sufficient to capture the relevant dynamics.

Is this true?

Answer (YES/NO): NO